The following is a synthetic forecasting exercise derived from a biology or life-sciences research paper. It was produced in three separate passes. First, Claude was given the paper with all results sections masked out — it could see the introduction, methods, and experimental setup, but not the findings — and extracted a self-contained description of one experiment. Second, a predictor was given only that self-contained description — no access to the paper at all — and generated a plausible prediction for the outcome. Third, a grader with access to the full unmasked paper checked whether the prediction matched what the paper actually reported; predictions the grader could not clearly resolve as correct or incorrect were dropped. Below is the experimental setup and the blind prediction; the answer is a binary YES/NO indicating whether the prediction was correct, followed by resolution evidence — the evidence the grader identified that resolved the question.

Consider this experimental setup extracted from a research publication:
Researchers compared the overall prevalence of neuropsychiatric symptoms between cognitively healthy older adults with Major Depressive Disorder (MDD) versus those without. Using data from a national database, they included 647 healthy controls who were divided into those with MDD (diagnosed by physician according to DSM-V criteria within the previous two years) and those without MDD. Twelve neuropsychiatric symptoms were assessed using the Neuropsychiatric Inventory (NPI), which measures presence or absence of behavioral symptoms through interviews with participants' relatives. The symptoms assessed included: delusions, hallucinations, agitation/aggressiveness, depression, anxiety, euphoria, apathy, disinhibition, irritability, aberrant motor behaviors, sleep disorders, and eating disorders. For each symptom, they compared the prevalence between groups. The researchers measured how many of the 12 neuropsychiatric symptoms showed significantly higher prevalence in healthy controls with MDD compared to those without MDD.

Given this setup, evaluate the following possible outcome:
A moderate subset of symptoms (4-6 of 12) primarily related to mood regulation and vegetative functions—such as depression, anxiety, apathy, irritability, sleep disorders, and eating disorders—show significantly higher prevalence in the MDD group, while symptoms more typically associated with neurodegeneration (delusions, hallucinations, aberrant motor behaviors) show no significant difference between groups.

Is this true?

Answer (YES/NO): NO